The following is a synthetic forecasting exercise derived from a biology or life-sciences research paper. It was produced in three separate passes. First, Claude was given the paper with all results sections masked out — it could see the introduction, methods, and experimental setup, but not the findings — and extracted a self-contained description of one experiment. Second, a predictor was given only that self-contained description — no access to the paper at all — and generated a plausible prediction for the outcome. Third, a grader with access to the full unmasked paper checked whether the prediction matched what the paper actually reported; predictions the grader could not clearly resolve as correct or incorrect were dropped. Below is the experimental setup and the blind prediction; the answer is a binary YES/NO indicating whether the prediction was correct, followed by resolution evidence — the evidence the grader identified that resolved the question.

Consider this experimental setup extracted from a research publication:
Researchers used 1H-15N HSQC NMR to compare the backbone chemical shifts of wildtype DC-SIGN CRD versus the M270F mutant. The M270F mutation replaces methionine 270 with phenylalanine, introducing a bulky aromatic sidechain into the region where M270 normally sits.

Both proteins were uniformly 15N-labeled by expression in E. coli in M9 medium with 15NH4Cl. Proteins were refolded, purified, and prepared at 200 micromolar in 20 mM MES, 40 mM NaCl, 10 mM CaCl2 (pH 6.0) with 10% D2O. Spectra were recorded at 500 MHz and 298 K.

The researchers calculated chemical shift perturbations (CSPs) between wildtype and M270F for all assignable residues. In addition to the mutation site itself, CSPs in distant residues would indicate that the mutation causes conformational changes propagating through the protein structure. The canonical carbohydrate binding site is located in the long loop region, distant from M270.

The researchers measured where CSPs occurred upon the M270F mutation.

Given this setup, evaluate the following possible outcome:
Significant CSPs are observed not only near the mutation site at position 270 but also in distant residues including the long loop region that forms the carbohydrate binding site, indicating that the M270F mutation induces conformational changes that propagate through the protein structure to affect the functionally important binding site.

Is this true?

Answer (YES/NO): NO